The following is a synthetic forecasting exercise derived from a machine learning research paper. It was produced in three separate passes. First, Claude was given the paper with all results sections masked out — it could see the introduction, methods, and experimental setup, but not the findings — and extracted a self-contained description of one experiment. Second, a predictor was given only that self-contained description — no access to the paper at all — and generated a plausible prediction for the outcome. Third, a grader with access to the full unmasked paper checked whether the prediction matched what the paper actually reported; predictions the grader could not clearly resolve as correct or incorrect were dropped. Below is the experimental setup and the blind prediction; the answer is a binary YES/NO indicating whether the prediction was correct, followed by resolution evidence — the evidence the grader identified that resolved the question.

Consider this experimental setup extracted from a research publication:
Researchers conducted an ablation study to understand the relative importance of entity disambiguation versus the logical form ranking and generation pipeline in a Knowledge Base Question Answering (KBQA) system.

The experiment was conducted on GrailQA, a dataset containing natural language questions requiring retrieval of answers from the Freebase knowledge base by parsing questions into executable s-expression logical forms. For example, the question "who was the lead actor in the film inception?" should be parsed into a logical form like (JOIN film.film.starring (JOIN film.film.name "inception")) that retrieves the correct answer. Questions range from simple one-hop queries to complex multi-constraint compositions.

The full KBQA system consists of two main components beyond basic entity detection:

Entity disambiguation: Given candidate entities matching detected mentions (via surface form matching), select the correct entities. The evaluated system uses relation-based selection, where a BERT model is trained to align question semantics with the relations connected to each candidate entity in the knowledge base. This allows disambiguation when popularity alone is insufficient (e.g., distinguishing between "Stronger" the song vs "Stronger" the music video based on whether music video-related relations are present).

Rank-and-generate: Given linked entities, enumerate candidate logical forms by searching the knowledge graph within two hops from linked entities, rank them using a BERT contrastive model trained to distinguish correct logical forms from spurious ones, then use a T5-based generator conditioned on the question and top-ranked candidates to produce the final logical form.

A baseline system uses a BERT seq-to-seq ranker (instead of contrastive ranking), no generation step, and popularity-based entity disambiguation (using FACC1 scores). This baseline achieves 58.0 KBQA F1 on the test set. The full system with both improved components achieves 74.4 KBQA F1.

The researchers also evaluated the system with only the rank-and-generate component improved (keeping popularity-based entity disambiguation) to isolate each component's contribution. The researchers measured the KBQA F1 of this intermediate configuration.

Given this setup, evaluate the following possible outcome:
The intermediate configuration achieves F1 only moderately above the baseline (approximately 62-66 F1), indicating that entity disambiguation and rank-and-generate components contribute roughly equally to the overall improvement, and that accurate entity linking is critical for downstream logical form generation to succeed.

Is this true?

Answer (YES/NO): NO